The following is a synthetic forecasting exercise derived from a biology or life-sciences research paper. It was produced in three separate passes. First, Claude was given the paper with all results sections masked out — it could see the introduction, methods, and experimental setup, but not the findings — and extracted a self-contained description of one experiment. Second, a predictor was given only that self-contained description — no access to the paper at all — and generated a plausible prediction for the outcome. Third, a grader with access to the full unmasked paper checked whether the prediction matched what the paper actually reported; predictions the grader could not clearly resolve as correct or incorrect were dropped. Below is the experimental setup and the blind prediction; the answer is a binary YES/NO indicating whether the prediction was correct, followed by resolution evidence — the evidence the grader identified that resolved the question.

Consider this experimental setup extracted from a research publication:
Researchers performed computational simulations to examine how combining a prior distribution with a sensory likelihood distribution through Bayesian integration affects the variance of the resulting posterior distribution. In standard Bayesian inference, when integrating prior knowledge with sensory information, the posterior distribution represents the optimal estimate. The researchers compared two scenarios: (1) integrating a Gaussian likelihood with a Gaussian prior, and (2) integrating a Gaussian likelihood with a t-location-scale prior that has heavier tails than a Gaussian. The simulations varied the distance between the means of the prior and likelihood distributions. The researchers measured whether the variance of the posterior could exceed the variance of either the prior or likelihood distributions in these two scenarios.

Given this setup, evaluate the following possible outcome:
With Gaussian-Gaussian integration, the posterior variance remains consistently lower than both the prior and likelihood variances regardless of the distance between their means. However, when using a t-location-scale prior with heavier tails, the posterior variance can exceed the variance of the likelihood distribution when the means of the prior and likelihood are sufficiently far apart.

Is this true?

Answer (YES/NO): YES